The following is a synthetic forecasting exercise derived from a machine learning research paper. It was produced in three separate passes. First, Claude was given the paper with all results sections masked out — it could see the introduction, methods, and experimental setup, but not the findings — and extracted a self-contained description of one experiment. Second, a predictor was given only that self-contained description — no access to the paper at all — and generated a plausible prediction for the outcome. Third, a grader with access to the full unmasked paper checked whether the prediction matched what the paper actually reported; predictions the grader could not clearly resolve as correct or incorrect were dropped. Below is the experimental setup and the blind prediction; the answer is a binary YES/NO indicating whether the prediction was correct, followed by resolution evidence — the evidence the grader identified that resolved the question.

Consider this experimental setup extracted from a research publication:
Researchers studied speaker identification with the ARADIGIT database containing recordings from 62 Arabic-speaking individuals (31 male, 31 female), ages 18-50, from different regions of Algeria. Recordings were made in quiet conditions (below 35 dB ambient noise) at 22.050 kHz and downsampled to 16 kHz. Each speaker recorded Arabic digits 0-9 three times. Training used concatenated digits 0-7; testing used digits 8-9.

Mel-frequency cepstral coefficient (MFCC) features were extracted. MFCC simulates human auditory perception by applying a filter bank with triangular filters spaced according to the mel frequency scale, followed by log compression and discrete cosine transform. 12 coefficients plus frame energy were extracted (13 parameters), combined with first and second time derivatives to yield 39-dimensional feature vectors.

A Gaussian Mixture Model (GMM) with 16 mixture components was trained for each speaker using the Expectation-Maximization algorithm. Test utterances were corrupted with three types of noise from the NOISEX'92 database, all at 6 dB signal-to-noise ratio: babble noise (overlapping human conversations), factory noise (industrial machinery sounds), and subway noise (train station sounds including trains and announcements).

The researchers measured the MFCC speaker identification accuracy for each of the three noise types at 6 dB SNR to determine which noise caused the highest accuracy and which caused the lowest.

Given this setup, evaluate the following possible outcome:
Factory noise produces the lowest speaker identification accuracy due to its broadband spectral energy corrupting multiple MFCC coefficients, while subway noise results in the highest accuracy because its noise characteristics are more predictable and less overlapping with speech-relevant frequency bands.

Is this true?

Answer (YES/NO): NO